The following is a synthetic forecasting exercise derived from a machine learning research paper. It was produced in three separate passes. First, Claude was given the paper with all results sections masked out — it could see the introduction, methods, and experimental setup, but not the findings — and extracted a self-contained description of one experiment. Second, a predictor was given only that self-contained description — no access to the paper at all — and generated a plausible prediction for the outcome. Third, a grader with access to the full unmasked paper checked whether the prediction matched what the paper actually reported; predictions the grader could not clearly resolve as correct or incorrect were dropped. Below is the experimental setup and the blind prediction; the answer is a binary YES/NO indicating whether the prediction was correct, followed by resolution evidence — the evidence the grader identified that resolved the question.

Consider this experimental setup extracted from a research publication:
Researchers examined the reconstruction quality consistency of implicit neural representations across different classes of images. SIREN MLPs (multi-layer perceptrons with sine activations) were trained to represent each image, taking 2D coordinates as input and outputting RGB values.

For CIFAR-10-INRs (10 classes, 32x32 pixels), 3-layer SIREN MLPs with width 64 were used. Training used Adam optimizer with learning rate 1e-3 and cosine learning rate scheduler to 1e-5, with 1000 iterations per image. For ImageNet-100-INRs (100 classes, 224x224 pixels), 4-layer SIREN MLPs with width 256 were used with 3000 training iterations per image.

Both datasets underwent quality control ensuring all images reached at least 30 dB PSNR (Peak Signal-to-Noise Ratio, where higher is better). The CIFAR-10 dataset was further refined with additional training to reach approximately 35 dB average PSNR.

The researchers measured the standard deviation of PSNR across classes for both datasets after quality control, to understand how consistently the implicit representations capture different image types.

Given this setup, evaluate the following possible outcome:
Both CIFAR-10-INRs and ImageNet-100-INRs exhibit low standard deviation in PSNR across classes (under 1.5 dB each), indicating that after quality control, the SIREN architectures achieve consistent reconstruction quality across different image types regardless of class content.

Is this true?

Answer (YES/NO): YES